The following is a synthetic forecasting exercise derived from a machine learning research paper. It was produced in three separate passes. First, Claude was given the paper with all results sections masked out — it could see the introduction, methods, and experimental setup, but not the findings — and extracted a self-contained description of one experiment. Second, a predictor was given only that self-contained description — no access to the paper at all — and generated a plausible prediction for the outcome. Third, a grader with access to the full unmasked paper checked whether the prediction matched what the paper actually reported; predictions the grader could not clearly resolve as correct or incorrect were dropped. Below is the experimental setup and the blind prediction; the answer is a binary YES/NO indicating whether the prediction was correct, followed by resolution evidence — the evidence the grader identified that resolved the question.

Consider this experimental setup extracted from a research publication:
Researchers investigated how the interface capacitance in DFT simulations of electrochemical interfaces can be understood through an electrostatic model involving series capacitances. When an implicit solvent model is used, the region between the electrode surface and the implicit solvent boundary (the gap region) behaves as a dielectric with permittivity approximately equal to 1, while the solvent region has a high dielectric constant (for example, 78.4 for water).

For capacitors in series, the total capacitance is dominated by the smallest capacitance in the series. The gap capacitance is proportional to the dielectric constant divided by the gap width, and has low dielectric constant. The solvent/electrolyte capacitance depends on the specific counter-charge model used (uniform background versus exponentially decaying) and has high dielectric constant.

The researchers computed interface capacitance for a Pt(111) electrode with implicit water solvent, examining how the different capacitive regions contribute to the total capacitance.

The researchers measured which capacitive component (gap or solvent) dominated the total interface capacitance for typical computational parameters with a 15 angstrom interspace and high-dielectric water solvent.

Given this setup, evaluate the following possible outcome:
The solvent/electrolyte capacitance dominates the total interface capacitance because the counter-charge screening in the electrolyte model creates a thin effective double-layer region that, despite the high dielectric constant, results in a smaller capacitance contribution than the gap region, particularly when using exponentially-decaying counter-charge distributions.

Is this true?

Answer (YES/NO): NO